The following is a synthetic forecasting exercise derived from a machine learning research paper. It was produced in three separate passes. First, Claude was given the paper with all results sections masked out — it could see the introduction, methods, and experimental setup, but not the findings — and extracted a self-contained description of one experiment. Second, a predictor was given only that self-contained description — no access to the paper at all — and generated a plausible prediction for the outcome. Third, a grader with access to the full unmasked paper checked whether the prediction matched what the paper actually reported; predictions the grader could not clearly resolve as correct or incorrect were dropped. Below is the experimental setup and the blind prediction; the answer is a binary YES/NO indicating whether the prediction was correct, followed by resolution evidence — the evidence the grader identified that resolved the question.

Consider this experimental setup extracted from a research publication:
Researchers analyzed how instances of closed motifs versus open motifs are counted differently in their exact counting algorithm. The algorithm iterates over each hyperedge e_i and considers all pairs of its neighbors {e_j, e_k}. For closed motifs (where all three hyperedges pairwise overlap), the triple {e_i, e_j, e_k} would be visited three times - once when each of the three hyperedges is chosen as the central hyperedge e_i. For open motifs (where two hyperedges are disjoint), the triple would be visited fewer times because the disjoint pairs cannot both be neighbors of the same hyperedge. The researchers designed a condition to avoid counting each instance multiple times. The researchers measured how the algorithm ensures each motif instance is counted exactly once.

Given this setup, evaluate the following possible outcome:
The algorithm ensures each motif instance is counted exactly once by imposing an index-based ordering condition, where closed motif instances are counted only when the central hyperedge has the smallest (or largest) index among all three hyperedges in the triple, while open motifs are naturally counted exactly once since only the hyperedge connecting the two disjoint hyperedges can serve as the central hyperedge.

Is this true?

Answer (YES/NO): YES